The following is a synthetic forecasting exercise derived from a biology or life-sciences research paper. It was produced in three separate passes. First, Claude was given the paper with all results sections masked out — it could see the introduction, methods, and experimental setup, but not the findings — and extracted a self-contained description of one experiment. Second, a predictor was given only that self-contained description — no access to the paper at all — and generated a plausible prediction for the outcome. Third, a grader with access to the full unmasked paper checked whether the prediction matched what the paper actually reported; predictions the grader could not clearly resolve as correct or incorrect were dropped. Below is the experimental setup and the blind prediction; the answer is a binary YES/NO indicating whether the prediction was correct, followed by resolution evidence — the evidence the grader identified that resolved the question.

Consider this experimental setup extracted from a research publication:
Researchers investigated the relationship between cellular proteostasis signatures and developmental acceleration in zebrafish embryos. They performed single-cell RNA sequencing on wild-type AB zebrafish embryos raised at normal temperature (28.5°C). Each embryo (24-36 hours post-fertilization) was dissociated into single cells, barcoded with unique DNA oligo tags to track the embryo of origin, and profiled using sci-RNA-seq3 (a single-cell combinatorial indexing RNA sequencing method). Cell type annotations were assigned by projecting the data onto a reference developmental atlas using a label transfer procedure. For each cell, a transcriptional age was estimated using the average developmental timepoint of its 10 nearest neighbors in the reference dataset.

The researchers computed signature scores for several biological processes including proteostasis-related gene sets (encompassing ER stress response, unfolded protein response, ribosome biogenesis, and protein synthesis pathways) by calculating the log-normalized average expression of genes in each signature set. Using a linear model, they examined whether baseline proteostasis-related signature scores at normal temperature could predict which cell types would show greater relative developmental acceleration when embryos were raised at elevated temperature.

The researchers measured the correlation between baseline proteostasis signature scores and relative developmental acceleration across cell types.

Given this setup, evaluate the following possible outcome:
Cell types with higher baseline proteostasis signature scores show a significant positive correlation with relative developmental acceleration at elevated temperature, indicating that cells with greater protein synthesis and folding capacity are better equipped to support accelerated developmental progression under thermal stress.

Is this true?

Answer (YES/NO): NO